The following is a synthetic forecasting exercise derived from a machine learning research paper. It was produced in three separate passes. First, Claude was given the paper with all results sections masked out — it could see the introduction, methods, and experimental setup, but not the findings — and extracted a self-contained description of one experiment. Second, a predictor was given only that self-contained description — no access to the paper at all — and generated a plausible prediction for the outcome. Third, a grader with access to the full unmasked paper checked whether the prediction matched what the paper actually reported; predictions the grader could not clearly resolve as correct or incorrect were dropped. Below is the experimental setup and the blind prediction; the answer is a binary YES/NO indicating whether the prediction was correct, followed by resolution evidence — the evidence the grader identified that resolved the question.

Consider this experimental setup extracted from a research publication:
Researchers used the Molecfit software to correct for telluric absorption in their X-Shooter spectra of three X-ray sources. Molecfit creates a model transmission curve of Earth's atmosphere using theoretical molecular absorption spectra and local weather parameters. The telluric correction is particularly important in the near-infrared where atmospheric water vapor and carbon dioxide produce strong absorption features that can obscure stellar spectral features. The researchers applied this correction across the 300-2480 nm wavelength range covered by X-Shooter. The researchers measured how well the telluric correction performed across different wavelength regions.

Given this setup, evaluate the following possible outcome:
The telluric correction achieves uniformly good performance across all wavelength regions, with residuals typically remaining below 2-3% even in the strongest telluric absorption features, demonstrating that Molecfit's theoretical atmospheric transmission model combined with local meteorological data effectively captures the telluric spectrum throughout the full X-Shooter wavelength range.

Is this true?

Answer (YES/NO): NO